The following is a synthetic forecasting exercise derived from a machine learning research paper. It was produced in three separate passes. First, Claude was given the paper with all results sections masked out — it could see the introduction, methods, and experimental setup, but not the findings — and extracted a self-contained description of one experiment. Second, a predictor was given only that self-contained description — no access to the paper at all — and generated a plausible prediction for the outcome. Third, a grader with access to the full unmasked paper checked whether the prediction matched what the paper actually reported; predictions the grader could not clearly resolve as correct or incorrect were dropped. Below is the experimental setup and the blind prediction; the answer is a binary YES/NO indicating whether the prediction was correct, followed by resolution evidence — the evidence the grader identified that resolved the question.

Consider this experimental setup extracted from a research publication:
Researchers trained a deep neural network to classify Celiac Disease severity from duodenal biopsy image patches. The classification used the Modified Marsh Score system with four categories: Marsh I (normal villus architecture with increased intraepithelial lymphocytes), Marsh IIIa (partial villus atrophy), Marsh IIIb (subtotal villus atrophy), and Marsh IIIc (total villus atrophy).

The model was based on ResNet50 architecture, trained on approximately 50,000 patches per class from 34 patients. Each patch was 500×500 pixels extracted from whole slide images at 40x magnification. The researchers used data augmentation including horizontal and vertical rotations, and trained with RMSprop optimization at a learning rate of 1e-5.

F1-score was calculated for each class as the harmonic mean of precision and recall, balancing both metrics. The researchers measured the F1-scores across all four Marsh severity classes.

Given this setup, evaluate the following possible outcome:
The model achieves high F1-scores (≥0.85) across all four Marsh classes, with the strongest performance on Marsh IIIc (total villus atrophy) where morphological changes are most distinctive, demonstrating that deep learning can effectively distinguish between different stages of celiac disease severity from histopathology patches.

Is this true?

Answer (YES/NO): NO